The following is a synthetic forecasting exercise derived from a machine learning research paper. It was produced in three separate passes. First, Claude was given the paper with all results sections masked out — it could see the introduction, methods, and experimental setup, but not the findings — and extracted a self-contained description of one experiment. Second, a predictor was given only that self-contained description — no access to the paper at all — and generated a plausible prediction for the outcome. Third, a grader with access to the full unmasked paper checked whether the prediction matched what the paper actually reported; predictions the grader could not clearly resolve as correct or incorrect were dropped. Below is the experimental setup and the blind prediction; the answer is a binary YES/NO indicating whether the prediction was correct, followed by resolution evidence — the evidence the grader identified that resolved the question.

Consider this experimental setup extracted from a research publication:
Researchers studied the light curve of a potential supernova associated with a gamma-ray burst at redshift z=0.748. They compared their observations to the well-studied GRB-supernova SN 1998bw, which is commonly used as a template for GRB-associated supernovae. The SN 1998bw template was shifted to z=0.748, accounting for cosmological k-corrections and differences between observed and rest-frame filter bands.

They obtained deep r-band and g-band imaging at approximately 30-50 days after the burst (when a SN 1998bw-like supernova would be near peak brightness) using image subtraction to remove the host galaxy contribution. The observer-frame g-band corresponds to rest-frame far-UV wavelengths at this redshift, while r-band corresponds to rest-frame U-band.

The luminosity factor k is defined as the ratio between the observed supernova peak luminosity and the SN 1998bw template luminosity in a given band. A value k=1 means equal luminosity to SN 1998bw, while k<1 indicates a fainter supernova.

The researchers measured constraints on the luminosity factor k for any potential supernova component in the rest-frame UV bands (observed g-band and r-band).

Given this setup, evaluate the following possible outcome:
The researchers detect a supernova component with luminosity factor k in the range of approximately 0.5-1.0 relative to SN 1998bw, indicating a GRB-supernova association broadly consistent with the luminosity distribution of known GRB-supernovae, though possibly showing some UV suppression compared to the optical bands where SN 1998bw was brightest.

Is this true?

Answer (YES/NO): NO